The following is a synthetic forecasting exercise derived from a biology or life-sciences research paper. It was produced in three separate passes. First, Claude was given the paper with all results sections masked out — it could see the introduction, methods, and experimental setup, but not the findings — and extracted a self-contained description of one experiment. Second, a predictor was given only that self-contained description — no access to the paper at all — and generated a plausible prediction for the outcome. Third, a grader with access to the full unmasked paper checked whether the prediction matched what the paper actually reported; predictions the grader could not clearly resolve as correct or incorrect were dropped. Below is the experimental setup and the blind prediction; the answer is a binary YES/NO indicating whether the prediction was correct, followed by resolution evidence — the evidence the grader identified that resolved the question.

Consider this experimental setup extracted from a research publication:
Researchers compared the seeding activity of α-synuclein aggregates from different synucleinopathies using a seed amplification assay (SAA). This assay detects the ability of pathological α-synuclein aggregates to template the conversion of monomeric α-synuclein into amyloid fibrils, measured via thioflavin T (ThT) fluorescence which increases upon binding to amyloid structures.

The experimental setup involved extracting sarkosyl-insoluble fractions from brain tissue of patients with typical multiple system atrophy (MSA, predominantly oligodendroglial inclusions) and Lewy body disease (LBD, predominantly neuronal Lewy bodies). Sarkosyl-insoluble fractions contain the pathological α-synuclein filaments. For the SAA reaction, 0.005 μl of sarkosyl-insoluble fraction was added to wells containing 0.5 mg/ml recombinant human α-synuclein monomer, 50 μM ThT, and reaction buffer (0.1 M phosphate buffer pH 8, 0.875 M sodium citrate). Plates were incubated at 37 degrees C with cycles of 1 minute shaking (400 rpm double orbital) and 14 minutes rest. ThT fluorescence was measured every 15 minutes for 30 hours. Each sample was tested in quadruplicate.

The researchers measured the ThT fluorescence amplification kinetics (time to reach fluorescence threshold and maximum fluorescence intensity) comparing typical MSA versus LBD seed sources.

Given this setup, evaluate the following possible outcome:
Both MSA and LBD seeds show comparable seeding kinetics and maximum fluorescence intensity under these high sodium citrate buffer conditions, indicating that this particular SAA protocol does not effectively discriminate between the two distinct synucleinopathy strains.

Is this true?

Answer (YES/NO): NO